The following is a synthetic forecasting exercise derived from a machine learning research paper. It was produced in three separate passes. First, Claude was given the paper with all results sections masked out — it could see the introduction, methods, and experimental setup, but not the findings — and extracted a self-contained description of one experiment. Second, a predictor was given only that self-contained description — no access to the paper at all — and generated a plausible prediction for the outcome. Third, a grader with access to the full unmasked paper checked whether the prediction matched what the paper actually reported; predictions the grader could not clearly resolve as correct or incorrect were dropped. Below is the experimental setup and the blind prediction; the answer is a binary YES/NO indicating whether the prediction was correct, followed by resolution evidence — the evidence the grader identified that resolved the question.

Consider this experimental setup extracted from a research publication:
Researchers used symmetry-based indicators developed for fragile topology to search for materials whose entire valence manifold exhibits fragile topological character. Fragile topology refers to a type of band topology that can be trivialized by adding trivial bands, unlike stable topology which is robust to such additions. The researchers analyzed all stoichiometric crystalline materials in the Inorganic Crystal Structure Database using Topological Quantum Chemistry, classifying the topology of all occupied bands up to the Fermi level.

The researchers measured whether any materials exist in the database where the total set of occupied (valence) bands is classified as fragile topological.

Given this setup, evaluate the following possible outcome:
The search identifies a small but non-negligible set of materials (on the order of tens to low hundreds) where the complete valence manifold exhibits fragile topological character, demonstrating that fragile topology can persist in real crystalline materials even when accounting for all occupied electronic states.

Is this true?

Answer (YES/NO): NO